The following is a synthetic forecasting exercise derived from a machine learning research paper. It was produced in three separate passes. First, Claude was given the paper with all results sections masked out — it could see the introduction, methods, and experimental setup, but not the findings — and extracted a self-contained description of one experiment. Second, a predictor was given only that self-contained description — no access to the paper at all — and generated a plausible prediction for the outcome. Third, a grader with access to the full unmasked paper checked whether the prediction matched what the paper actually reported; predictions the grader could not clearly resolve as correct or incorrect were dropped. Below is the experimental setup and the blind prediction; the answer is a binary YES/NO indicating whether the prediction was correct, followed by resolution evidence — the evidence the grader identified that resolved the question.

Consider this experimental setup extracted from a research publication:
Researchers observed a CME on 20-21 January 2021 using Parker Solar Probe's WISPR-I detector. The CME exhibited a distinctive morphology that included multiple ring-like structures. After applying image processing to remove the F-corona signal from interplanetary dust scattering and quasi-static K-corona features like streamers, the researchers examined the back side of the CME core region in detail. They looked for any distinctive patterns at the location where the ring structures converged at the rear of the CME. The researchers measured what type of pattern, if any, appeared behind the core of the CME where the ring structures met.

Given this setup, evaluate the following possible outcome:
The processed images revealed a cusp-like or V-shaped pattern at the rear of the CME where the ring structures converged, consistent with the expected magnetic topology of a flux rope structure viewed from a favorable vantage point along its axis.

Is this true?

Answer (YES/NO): NO